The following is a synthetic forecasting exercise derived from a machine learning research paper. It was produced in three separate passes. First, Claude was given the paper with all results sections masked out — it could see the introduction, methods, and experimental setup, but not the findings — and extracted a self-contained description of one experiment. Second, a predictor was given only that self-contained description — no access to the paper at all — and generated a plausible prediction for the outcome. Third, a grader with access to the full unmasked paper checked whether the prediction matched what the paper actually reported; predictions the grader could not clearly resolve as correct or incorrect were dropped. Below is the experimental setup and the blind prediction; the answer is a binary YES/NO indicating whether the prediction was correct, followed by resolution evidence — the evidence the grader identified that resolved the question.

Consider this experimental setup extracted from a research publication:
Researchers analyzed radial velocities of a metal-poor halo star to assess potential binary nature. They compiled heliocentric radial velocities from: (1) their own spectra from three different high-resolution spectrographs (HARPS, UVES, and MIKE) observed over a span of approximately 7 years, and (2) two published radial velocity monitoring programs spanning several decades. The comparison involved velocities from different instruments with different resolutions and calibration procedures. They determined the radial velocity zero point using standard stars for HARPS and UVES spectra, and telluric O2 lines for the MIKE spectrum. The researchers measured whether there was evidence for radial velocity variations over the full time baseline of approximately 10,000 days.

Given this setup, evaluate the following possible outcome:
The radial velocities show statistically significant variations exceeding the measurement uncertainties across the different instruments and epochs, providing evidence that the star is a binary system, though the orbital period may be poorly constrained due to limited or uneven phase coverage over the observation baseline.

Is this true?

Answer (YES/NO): NO